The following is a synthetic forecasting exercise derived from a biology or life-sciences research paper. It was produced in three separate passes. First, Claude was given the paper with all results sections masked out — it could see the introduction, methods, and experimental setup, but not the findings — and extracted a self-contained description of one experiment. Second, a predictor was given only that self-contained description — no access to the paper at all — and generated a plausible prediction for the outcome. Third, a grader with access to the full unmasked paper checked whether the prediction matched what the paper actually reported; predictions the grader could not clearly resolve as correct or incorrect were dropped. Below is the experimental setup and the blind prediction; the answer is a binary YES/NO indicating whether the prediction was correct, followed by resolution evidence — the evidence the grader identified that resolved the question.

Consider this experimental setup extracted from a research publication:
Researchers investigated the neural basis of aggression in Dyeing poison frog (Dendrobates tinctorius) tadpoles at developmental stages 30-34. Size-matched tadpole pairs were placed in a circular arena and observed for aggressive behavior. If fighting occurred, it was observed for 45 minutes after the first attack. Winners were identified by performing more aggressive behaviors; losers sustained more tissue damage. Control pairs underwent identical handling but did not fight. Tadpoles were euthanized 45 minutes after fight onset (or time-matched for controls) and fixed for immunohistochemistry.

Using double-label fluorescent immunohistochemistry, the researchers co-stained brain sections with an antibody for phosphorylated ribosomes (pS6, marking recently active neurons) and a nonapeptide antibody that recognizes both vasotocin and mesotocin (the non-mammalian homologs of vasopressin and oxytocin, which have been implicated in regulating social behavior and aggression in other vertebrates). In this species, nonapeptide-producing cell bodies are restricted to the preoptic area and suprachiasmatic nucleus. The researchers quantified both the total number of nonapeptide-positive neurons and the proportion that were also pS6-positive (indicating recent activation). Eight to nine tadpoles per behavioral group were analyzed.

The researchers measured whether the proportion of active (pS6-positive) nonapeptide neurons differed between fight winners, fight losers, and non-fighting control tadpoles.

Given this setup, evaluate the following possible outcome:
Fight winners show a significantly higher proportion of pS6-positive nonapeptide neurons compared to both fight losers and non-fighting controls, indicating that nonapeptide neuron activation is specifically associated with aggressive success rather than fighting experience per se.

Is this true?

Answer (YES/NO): NO